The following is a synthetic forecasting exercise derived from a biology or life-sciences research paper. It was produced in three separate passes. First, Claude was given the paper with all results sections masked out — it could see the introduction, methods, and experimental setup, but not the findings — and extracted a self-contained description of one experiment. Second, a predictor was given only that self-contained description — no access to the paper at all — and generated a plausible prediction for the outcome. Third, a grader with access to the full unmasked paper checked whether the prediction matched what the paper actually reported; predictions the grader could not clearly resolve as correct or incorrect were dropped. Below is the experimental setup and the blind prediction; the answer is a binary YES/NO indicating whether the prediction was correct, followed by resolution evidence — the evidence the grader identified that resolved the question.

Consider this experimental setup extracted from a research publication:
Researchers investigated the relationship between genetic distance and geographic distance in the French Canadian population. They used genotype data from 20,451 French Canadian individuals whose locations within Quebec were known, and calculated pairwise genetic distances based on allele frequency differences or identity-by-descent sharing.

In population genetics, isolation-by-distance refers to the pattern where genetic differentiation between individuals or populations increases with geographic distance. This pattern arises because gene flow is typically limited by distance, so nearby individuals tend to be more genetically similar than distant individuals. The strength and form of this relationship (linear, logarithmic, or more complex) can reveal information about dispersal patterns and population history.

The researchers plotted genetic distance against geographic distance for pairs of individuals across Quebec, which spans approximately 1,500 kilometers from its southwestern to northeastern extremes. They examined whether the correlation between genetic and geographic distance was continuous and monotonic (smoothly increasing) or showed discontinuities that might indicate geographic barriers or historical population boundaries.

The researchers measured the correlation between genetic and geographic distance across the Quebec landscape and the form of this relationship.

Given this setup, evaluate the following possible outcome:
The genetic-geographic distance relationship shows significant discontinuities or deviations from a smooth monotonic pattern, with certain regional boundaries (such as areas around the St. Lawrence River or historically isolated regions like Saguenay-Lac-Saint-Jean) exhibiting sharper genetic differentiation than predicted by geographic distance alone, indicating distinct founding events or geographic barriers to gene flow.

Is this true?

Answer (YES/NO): YES